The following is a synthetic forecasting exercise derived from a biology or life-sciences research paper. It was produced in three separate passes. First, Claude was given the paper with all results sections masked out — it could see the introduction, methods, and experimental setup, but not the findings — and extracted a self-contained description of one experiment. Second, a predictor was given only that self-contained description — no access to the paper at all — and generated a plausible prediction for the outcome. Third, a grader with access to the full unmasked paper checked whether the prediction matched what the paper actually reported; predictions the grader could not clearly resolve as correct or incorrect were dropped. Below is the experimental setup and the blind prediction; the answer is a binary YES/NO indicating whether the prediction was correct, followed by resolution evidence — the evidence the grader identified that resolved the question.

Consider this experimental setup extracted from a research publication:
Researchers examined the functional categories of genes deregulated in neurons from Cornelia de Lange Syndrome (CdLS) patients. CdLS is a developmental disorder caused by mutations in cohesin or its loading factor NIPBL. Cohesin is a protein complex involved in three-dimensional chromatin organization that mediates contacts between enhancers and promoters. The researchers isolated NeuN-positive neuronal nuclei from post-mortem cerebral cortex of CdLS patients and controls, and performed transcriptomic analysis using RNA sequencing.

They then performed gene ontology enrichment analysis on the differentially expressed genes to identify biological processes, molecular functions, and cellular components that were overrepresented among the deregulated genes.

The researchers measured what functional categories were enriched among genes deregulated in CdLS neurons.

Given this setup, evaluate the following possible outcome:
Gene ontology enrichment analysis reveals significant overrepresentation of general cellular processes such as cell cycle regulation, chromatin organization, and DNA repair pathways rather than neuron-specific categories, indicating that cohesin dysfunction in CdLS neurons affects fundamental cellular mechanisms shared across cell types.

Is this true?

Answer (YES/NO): NO